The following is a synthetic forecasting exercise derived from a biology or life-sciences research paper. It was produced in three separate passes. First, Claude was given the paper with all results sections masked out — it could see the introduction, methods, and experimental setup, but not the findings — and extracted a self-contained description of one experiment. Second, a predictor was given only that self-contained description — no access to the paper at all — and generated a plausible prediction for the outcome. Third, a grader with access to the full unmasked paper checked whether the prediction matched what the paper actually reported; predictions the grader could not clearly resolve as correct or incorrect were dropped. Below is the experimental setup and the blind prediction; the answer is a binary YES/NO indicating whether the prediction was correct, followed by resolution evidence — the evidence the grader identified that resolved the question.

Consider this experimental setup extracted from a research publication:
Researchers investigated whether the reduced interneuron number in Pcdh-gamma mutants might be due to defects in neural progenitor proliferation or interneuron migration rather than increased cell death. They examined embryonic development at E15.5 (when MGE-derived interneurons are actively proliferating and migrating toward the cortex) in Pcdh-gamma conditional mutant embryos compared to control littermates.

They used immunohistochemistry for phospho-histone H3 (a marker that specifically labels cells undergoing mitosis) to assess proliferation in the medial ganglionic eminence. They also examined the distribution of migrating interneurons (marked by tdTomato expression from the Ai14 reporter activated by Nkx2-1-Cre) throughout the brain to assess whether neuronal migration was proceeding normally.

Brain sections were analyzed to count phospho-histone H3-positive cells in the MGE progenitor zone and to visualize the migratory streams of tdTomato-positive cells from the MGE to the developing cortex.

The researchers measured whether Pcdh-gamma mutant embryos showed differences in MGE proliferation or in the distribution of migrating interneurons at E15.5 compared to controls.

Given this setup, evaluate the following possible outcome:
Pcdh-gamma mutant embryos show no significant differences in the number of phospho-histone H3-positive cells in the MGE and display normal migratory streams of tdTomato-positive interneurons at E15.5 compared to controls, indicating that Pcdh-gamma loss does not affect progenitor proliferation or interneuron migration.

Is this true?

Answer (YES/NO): YES